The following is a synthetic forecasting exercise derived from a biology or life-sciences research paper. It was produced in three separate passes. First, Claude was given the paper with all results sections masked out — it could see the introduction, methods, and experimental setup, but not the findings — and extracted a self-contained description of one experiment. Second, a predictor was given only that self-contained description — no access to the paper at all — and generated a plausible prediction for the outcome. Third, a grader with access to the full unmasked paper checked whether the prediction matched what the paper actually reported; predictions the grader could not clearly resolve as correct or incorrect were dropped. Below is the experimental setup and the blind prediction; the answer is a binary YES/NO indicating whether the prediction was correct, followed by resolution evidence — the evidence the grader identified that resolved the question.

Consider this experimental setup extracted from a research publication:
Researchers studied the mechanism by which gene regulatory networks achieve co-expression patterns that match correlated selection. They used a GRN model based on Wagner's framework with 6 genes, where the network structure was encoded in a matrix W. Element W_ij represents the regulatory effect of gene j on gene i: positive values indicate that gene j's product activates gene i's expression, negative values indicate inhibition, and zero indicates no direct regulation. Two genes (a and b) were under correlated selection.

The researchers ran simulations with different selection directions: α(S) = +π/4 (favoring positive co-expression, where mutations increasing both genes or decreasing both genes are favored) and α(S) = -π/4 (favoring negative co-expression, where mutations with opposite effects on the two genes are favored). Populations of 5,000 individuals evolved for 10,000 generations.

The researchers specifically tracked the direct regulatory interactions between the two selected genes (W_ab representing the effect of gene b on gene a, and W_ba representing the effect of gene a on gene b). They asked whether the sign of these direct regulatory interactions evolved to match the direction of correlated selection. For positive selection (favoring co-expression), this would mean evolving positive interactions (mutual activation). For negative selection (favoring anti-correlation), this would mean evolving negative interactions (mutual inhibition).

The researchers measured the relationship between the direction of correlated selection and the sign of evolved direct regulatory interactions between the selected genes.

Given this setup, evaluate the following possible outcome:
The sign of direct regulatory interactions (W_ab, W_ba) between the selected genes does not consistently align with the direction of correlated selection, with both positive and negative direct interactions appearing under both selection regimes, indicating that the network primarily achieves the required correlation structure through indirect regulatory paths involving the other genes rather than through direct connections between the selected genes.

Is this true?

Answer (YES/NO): NO